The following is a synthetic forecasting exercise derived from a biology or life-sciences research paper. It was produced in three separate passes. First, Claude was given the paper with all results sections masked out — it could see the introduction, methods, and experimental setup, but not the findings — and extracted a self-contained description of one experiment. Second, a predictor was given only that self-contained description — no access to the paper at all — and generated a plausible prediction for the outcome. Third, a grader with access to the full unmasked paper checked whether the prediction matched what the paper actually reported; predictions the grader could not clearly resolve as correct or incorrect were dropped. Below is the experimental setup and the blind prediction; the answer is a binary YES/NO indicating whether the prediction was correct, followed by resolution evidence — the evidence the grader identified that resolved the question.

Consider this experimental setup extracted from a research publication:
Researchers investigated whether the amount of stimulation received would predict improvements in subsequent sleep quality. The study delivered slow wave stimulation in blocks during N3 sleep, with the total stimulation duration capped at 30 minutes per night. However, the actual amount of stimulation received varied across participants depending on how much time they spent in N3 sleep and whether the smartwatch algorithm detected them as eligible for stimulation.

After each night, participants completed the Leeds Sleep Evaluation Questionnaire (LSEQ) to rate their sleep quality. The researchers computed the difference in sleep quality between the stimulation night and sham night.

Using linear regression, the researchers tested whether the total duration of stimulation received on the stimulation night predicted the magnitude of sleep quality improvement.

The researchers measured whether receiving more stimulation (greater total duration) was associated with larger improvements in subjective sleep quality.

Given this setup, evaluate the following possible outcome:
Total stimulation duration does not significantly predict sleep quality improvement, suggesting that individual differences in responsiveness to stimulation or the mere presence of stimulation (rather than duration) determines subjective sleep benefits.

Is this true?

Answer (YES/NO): YES